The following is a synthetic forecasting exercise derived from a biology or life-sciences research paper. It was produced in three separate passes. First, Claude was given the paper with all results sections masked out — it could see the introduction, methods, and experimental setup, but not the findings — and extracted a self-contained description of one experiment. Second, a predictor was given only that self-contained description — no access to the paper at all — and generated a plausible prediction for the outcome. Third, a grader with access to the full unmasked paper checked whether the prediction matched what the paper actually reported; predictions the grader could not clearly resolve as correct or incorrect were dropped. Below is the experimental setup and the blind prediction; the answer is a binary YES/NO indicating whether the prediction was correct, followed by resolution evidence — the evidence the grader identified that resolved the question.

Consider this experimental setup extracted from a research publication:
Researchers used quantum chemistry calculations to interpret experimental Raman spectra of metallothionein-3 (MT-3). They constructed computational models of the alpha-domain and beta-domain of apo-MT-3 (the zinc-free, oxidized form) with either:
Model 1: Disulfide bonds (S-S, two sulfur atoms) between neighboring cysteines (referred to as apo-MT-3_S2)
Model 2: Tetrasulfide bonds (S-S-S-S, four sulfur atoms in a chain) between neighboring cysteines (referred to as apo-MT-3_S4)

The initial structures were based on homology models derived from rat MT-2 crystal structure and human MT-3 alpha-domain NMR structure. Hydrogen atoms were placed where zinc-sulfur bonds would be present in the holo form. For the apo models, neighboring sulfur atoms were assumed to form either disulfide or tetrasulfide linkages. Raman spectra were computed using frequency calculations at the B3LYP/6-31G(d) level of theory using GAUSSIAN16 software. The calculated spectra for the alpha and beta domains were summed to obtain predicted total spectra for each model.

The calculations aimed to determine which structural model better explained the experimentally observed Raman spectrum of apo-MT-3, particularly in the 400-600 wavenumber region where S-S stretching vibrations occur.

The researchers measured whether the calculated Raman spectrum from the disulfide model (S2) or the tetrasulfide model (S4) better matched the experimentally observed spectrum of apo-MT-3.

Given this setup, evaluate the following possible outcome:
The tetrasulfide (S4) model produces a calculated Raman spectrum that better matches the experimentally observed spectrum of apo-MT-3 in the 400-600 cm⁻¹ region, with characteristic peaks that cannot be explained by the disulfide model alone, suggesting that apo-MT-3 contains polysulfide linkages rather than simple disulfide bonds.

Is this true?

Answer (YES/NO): YES